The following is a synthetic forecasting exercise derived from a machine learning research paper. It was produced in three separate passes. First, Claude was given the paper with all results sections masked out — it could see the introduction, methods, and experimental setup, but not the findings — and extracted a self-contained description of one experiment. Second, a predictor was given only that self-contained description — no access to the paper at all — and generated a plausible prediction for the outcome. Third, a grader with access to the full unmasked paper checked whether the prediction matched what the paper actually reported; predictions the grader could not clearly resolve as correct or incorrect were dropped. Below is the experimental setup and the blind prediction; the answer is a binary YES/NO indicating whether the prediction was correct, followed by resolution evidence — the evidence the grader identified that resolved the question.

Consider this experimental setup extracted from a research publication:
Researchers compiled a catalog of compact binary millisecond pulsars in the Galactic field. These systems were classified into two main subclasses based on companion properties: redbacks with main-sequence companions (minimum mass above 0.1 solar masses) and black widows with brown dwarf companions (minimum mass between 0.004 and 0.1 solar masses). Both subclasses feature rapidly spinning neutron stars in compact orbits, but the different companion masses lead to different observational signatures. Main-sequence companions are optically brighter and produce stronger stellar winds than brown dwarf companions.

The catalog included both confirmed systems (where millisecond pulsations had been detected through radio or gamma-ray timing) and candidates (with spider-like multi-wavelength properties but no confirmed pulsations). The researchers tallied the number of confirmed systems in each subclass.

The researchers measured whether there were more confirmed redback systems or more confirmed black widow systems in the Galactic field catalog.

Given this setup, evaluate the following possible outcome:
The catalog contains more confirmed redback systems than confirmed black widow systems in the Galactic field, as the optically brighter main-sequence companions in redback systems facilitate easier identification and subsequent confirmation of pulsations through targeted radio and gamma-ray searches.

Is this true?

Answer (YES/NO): NO